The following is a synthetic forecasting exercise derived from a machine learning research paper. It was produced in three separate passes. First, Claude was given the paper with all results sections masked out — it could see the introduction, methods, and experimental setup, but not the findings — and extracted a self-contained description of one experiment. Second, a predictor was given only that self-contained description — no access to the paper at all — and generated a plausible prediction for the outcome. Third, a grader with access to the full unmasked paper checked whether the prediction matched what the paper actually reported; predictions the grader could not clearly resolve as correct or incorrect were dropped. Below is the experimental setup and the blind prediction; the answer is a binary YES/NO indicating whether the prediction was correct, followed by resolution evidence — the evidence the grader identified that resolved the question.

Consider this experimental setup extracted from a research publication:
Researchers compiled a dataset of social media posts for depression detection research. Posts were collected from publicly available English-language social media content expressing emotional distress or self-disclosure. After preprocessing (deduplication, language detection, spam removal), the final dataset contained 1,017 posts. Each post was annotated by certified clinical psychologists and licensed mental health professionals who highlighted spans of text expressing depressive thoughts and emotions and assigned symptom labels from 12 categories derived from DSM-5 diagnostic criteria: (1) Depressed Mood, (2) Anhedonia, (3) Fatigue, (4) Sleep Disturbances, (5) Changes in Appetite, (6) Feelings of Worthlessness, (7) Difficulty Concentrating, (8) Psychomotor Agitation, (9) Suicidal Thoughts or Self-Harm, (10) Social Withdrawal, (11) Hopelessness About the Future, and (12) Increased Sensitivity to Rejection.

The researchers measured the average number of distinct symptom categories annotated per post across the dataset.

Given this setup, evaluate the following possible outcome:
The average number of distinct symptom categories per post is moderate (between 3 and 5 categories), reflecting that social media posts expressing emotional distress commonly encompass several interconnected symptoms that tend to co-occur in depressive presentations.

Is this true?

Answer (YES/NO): NO